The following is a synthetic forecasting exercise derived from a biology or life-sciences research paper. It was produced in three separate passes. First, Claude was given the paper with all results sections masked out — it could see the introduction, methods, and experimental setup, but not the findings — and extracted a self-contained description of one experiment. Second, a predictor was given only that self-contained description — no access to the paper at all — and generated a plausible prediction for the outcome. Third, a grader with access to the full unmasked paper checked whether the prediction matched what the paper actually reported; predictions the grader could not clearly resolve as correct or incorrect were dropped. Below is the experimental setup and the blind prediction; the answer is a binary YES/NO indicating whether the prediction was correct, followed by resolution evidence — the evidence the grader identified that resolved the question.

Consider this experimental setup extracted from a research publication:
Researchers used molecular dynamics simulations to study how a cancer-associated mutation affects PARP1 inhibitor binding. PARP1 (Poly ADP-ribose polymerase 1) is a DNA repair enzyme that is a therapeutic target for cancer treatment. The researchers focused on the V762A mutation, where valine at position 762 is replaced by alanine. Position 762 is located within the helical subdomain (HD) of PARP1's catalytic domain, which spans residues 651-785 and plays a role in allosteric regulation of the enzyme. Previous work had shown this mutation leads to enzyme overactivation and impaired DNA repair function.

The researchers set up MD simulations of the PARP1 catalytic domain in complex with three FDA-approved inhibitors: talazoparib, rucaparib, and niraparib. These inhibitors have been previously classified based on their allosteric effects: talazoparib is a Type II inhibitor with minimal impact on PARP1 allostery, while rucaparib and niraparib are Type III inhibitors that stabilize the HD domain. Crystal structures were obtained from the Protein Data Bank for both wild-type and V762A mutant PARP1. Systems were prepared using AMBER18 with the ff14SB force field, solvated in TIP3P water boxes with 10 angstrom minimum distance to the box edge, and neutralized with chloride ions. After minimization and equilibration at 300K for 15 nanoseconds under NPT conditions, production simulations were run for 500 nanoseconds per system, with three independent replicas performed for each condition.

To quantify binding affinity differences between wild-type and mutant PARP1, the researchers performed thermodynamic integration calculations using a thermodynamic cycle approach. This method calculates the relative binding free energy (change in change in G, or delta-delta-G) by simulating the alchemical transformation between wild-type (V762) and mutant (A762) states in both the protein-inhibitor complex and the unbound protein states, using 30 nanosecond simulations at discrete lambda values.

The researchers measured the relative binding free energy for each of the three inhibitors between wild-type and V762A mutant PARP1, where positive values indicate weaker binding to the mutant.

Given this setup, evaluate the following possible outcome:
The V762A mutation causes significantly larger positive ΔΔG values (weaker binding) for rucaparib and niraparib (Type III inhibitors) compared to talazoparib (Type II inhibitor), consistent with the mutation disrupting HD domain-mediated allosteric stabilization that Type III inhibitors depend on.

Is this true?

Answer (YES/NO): NO